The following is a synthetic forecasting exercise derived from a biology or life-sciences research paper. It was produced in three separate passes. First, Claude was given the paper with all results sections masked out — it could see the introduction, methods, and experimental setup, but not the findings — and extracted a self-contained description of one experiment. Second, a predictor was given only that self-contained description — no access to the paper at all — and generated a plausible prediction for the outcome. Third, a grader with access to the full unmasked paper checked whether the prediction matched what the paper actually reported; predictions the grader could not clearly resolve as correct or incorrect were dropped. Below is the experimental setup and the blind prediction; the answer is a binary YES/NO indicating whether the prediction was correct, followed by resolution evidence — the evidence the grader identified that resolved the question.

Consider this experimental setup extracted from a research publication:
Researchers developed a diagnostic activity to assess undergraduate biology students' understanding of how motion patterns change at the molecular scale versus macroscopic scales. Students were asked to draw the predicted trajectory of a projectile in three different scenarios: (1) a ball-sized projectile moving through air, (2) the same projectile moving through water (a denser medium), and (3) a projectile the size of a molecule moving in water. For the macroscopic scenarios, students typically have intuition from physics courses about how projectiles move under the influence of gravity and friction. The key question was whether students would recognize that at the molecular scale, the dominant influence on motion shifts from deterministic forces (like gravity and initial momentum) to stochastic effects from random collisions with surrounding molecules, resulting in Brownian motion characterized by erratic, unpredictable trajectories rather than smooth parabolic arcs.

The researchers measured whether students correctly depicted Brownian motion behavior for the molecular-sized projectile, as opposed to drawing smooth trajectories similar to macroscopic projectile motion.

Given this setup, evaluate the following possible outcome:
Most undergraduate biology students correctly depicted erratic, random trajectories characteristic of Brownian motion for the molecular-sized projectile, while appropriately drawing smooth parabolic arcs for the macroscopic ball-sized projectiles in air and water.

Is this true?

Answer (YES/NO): NO